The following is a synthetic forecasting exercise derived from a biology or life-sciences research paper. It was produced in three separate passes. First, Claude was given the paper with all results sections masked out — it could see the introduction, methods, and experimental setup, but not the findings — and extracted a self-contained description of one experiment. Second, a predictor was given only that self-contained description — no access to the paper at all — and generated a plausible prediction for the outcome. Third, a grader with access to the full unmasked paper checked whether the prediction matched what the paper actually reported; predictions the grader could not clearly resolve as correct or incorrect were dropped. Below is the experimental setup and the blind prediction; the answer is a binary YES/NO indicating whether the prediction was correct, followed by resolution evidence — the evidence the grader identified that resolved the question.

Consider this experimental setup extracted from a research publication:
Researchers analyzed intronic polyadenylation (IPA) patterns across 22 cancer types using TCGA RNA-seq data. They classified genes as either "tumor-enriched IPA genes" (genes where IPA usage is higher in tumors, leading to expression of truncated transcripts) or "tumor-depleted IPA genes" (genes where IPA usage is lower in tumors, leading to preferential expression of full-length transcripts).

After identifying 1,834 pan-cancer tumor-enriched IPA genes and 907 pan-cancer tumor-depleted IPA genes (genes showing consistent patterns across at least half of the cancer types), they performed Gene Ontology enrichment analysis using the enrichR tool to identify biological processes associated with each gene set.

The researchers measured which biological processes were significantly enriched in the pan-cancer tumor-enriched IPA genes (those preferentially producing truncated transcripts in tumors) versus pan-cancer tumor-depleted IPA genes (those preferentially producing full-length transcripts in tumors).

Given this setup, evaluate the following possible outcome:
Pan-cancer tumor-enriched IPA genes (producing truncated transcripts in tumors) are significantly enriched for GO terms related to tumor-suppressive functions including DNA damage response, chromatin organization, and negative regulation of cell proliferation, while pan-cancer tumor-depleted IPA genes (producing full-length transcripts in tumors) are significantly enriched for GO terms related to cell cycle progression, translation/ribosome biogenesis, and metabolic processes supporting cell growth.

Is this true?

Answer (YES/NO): NO